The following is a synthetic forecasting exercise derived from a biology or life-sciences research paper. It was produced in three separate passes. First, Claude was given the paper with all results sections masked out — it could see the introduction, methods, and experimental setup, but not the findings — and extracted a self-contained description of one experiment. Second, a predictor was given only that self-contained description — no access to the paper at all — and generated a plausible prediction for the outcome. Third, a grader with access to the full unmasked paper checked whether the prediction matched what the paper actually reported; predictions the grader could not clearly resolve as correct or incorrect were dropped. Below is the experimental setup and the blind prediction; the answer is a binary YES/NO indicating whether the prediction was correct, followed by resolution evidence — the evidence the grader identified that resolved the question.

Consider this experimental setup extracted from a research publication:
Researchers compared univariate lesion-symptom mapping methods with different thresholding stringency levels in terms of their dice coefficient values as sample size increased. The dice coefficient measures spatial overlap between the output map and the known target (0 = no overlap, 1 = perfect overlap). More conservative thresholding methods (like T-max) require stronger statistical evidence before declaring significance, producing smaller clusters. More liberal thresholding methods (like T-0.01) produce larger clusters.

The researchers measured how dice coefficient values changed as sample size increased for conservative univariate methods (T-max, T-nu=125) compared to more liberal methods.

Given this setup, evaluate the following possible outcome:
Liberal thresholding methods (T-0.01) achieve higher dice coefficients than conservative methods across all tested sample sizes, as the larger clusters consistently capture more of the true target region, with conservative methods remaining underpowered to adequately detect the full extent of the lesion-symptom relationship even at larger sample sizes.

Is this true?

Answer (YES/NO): NO